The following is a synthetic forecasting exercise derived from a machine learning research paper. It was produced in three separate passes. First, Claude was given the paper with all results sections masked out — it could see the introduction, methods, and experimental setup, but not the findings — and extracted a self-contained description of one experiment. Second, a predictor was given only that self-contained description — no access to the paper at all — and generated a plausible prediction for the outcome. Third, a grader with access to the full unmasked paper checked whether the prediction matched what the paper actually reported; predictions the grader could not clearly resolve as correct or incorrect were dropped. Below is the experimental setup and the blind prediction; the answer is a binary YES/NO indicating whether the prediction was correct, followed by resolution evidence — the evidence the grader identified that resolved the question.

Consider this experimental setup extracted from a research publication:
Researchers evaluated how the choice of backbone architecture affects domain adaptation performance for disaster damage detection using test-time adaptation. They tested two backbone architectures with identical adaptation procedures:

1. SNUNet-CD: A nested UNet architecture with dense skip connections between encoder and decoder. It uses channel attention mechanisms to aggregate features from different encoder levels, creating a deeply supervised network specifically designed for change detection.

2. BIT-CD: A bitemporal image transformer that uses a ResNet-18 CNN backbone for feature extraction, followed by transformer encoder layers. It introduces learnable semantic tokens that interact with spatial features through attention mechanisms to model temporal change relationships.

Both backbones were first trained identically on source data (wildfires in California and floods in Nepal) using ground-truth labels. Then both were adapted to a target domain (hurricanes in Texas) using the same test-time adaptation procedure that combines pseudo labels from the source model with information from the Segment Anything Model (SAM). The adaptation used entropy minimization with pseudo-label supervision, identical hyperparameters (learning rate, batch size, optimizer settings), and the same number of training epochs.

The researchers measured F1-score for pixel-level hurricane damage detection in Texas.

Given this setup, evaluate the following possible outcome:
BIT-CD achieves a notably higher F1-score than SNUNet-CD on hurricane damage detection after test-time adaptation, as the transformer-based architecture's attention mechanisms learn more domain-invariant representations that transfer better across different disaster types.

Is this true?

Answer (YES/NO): YES